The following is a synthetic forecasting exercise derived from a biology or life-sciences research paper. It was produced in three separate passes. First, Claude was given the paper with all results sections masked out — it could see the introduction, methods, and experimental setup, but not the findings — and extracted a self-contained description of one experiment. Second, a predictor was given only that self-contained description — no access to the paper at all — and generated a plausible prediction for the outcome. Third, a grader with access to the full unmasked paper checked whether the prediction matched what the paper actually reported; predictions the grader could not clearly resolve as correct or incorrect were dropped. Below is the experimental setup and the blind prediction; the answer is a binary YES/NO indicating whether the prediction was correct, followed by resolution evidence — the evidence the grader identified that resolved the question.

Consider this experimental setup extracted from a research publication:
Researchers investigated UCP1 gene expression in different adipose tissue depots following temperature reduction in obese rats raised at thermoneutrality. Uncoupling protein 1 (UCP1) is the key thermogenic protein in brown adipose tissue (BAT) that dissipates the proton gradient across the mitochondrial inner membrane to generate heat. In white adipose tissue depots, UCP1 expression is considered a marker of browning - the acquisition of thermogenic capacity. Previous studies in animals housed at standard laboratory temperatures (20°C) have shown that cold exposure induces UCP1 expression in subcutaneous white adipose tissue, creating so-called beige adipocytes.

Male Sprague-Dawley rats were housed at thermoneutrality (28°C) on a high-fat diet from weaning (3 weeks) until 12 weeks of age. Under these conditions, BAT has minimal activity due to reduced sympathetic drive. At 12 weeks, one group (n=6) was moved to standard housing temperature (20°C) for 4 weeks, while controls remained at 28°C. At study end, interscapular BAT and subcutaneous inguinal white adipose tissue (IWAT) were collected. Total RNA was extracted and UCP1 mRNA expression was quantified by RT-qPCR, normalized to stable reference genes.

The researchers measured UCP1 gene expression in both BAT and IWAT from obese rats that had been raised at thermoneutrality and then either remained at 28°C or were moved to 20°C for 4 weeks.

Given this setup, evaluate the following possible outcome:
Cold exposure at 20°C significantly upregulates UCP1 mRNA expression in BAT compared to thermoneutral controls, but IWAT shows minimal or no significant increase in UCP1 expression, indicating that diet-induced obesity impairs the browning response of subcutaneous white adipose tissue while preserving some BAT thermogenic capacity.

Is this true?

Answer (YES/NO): NO